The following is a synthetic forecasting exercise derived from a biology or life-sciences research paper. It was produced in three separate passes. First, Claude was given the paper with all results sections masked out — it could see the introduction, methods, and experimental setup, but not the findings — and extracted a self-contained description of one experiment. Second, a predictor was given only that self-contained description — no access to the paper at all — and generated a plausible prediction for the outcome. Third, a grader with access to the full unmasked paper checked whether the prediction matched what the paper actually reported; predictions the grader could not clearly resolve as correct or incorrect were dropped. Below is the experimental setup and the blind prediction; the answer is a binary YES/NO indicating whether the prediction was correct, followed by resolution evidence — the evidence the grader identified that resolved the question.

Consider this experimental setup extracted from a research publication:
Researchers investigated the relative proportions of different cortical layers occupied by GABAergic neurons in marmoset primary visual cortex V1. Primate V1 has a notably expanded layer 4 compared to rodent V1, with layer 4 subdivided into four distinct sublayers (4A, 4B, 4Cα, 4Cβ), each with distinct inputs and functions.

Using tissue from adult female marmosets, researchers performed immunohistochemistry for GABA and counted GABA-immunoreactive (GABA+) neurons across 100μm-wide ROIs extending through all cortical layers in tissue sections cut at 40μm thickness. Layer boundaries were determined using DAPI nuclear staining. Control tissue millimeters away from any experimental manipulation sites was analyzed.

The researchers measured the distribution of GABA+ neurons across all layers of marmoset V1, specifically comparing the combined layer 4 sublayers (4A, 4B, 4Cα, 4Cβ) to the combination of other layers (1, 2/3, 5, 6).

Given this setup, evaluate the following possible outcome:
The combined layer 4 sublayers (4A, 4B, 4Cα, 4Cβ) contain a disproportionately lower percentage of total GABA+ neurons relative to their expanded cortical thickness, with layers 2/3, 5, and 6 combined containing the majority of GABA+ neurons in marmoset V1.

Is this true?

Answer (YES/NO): NO